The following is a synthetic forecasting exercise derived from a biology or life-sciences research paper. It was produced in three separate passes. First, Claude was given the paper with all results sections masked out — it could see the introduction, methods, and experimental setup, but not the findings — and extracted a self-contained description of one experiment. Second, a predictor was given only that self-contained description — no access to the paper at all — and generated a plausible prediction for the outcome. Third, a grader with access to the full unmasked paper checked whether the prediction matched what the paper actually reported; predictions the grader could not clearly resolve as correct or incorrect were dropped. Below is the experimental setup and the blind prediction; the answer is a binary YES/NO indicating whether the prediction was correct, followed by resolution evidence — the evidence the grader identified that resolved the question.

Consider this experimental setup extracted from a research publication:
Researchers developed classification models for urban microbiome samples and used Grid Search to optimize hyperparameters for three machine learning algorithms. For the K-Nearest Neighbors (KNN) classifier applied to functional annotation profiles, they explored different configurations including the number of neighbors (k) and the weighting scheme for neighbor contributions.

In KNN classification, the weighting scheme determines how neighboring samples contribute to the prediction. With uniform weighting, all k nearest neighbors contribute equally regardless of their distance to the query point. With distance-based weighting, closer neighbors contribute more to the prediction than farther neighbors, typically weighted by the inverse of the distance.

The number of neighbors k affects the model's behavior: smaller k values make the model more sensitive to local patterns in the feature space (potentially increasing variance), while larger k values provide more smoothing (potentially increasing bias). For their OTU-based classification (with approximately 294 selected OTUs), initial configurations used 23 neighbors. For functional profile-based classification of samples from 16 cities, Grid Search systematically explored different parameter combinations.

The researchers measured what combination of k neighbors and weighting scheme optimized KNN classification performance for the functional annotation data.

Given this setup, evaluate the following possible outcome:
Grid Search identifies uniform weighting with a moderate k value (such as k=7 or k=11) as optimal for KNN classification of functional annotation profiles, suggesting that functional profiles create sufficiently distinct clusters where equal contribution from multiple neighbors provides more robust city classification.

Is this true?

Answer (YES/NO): NO